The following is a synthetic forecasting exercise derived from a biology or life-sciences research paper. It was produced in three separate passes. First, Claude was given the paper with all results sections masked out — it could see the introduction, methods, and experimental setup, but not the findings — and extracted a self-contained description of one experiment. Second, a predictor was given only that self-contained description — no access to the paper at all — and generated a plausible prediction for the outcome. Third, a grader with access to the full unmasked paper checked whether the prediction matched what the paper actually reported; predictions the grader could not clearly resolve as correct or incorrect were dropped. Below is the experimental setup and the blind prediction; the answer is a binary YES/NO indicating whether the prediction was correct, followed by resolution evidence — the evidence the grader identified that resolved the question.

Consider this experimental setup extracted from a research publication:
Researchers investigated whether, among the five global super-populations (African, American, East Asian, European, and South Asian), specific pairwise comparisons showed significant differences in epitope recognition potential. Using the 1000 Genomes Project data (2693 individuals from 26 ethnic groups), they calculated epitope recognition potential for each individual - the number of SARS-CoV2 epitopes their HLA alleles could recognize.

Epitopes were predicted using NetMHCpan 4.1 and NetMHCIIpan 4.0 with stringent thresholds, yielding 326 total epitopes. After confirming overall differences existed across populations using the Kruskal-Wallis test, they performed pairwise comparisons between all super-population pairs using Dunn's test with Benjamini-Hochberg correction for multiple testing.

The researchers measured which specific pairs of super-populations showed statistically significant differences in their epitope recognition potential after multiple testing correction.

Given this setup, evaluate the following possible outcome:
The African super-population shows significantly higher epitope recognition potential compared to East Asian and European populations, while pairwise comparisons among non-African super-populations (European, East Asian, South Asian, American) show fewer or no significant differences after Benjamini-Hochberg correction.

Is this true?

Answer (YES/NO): NO